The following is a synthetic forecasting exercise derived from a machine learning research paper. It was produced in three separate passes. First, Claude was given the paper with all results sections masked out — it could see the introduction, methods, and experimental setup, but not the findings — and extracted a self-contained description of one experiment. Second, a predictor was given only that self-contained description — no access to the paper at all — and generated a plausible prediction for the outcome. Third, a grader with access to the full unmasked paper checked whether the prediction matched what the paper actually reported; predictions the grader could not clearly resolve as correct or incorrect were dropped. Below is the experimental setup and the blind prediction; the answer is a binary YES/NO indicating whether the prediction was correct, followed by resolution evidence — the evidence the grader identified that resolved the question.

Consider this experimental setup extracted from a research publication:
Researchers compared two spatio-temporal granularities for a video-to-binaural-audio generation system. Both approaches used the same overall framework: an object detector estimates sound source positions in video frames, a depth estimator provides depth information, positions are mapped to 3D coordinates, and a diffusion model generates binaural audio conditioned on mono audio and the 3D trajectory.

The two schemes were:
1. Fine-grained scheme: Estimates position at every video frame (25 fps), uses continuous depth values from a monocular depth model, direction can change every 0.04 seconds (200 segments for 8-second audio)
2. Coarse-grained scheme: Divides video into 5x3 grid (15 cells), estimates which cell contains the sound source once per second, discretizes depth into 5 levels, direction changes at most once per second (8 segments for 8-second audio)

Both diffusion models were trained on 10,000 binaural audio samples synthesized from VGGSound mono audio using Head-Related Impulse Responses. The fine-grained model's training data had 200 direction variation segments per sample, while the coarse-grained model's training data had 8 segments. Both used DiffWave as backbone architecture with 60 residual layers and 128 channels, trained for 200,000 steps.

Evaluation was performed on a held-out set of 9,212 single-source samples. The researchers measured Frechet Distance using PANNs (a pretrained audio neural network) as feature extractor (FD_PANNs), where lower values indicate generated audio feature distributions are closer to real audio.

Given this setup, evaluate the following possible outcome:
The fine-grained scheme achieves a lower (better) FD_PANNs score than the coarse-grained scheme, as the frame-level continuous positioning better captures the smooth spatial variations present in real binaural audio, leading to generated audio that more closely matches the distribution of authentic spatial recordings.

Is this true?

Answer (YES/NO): NO